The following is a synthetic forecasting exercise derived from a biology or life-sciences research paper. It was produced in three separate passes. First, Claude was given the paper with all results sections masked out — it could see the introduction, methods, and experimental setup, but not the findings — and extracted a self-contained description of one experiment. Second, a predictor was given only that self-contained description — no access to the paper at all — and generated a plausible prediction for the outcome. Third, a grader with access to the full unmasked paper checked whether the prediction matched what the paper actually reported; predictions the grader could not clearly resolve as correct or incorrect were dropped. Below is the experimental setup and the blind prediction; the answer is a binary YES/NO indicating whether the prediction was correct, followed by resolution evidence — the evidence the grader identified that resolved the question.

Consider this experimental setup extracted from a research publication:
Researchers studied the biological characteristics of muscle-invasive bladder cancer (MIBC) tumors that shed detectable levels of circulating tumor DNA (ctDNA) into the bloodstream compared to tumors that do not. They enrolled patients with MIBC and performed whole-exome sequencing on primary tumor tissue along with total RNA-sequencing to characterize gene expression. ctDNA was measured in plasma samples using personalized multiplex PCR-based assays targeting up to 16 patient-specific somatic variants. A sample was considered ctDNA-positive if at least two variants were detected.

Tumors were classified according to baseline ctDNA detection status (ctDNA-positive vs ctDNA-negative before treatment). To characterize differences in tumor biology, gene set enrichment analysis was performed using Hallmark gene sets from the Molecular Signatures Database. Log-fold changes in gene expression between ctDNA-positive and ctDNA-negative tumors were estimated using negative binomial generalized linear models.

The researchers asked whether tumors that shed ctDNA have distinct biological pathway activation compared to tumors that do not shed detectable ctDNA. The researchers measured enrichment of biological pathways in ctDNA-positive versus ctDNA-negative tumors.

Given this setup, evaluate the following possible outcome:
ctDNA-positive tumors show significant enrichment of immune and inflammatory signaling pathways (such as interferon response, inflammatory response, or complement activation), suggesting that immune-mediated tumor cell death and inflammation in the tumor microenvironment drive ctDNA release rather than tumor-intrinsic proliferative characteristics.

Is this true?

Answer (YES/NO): NO